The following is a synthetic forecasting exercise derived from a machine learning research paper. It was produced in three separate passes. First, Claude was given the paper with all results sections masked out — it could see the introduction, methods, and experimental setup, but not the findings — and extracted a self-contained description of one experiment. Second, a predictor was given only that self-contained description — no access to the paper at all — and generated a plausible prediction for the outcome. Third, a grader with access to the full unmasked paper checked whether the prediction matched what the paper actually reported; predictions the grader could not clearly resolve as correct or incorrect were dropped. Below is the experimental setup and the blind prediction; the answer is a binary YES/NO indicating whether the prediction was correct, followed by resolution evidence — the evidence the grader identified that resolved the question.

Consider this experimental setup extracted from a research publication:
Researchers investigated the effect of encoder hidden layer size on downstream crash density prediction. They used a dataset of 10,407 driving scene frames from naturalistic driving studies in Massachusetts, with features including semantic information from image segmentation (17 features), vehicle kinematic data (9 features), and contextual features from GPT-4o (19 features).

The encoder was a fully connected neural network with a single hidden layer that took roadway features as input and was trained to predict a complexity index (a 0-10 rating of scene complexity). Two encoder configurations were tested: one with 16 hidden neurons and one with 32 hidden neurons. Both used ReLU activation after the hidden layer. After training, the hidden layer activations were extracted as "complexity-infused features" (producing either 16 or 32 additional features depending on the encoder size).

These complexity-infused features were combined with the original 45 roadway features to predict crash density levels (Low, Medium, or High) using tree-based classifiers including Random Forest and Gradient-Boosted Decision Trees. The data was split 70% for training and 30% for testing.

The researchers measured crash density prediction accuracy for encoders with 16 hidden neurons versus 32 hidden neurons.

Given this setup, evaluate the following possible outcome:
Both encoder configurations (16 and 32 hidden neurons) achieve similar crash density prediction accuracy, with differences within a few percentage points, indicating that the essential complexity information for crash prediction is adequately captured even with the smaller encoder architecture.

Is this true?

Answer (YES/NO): YES